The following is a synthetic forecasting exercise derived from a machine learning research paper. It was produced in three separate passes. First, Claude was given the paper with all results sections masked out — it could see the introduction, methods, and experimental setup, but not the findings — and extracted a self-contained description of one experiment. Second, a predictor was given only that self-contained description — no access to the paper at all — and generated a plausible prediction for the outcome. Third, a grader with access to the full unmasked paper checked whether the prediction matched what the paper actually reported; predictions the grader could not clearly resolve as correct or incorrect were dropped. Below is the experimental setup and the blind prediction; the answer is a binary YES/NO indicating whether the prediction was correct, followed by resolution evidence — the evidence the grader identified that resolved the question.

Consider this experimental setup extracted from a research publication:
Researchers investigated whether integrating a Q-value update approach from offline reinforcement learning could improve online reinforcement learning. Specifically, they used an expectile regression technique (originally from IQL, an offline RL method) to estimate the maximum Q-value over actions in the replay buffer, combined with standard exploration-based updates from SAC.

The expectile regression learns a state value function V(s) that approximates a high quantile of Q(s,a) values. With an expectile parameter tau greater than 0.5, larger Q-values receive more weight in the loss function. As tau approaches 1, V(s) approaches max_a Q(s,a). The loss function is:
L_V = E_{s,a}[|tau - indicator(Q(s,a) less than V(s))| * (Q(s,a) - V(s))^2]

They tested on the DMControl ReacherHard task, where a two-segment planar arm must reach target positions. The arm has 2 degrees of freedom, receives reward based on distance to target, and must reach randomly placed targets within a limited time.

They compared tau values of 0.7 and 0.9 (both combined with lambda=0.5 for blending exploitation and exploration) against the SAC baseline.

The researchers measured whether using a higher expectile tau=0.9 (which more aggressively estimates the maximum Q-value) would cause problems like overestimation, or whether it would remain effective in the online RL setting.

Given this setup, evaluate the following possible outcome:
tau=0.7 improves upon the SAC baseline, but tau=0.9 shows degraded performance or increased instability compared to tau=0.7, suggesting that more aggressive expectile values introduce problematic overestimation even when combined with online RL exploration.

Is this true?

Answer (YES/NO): NO